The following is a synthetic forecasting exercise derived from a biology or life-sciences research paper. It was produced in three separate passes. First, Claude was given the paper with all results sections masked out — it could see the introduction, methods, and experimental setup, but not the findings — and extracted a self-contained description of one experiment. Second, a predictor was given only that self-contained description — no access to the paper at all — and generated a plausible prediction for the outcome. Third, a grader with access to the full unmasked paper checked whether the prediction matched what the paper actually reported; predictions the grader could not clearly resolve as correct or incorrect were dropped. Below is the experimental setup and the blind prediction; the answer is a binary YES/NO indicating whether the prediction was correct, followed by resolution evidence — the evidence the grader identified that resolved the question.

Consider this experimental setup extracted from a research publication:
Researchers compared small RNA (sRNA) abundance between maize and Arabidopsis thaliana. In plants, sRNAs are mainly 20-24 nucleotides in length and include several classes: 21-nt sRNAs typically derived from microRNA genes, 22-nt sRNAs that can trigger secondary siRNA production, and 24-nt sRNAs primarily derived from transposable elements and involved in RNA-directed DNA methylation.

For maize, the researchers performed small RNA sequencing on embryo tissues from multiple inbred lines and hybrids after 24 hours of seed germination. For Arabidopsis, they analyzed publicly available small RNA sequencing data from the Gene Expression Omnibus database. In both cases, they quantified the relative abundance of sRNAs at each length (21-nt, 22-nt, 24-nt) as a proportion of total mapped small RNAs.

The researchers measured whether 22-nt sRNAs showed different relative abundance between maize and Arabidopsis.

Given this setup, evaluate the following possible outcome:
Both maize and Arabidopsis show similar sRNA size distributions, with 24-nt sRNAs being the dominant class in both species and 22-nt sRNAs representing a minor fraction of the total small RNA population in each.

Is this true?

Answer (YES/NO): NO